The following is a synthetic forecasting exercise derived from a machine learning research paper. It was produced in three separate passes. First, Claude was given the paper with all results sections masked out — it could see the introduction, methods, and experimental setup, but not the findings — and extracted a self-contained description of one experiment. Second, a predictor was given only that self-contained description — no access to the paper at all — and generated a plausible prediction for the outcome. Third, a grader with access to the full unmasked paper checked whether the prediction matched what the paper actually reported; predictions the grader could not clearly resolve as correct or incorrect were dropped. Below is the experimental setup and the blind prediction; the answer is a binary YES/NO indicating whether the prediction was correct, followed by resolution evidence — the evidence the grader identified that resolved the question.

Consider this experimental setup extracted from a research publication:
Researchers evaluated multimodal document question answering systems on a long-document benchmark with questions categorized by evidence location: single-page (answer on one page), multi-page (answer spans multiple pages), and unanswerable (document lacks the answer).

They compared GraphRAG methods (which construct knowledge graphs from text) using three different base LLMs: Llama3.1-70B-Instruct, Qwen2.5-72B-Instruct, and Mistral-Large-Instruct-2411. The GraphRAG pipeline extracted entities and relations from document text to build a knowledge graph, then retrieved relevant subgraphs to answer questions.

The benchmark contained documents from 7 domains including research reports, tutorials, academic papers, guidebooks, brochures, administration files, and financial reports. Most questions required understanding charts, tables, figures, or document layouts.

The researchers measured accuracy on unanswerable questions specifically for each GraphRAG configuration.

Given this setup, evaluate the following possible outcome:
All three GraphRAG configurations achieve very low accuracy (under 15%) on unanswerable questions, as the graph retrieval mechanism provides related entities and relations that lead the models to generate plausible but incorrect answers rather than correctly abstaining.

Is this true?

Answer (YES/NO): NO